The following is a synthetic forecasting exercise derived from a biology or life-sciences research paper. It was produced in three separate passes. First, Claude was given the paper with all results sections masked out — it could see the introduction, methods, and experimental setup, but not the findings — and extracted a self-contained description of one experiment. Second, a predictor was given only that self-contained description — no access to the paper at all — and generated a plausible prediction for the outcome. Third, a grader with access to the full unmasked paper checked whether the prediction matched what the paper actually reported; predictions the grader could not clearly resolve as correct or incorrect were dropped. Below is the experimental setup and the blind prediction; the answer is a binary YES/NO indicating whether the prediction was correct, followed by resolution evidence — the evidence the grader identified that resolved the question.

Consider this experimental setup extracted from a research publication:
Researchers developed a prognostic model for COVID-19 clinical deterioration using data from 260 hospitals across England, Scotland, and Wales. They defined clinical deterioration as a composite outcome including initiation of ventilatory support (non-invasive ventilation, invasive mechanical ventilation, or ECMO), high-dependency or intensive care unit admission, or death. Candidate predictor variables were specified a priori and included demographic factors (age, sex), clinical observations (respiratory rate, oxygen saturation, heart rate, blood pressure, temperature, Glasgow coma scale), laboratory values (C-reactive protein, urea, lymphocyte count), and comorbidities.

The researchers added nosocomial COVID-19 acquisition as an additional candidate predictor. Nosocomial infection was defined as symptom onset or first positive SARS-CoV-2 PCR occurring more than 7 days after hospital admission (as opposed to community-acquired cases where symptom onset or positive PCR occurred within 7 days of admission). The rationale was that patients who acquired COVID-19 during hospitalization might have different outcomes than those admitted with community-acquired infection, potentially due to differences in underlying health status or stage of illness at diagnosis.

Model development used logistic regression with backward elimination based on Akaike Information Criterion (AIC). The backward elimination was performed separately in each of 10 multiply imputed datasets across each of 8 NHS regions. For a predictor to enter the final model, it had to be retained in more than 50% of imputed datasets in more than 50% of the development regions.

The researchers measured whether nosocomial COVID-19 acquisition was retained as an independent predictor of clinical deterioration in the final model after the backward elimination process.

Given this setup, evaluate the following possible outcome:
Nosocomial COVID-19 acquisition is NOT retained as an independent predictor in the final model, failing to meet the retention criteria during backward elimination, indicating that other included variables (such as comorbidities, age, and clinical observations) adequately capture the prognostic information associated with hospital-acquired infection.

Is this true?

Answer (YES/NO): NO